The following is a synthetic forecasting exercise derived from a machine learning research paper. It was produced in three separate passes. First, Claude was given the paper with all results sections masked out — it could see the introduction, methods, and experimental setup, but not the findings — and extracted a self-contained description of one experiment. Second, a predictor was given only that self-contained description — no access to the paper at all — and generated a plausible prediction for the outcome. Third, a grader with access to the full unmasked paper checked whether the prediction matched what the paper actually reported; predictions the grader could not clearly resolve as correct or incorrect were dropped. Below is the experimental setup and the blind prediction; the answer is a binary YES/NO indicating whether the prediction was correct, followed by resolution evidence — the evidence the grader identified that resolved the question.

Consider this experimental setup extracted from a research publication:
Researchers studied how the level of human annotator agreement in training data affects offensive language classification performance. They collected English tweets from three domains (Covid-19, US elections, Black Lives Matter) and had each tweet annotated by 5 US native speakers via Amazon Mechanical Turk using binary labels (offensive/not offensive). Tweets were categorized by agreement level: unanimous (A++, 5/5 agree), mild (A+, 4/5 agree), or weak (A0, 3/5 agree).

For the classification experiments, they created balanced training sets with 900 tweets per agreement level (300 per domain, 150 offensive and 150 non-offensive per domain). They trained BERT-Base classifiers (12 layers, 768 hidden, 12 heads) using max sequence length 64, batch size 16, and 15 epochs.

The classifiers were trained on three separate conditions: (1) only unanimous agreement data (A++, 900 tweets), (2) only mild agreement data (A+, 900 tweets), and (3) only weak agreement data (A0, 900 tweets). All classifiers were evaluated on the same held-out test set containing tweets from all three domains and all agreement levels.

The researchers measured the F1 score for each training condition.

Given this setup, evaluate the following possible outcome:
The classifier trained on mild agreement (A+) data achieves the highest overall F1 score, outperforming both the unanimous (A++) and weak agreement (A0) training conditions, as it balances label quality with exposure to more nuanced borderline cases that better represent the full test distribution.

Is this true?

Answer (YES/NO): NO